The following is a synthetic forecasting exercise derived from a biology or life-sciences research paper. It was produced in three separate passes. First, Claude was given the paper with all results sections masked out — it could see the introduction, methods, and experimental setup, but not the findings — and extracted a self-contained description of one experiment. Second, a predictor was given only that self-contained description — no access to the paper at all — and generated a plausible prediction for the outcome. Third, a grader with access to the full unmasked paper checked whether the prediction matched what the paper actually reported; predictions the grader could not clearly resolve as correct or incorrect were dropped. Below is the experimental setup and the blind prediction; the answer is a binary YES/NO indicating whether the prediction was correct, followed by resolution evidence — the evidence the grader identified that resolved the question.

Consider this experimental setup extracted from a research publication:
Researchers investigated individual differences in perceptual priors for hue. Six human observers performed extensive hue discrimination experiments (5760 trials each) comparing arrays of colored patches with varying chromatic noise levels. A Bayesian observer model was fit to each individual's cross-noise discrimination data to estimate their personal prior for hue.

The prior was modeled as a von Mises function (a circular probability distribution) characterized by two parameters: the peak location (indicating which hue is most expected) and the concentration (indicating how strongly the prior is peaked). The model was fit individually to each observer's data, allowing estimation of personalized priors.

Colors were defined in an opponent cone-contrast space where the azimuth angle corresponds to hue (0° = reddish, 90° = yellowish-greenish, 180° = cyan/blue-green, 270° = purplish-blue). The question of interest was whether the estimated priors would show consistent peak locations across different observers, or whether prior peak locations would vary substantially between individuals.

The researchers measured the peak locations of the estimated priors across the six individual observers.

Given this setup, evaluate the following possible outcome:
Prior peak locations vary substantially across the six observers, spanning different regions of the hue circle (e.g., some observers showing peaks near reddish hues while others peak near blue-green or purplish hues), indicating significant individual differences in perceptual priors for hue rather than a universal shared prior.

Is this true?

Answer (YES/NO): NO